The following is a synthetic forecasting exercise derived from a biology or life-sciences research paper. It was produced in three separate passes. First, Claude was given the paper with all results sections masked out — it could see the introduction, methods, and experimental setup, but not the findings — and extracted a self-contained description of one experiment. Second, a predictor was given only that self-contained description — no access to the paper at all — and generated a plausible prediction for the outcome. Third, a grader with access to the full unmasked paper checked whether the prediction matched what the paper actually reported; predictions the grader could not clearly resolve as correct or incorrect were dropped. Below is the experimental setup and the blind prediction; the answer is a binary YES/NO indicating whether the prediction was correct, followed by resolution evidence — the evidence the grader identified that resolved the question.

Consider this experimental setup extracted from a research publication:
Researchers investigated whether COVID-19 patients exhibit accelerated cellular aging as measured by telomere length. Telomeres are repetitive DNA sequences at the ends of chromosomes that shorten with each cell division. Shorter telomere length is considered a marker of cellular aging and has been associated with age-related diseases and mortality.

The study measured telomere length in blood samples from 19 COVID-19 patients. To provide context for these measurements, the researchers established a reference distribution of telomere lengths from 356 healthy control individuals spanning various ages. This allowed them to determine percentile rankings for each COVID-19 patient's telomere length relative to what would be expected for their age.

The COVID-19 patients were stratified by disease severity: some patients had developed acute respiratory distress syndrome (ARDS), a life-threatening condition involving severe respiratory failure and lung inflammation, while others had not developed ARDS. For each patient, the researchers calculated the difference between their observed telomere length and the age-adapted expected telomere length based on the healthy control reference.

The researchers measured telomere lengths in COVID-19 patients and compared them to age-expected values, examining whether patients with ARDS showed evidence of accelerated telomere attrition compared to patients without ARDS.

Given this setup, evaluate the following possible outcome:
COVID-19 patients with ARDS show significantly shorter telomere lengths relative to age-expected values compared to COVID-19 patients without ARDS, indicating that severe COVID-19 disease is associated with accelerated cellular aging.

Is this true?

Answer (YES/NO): NO